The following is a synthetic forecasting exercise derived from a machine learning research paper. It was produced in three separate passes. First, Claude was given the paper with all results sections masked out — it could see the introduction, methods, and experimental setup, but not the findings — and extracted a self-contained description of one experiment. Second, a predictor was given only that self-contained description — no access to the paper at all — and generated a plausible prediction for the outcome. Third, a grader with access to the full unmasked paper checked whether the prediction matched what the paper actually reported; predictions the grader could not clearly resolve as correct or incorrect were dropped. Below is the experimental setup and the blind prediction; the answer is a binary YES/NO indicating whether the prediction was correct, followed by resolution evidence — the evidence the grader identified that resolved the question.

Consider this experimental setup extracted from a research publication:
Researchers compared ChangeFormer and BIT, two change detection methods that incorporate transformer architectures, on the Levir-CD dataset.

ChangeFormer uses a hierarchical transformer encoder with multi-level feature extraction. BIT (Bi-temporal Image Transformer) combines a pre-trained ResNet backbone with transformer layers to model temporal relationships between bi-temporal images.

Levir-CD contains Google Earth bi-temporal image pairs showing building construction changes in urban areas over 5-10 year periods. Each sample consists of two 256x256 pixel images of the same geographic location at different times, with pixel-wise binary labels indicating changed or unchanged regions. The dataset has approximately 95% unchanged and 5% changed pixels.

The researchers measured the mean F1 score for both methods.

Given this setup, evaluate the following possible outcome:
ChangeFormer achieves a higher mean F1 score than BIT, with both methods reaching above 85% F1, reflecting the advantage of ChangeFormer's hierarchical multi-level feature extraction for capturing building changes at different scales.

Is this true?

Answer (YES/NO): YES